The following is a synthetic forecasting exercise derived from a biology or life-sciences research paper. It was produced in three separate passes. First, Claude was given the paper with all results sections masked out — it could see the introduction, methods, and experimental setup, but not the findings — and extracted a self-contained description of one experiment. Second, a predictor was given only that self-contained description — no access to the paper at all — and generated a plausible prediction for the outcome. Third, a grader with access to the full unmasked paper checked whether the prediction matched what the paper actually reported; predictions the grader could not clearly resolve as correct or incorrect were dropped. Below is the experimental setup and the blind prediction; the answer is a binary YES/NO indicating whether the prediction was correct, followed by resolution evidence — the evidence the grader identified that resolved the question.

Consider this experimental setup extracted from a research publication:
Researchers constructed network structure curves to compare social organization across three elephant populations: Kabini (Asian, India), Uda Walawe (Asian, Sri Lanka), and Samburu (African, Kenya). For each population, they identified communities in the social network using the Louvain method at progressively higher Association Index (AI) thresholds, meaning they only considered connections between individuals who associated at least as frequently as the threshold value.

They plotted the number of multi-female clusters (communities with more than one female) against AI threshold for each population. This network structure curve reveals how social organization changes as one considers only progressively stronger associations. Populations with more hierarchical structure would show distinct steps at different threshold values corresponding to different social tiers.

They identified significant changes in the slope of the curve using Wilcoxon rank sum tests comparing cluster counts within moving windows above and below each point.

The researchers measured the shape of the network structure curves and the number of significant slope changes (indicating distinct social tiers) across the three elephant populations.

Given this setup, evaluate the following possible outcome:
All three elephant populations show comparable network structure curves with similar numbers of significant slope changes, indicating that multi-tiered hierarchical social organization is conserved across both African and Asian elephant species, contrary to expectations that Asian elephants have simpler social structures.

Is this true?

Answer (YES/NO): NO